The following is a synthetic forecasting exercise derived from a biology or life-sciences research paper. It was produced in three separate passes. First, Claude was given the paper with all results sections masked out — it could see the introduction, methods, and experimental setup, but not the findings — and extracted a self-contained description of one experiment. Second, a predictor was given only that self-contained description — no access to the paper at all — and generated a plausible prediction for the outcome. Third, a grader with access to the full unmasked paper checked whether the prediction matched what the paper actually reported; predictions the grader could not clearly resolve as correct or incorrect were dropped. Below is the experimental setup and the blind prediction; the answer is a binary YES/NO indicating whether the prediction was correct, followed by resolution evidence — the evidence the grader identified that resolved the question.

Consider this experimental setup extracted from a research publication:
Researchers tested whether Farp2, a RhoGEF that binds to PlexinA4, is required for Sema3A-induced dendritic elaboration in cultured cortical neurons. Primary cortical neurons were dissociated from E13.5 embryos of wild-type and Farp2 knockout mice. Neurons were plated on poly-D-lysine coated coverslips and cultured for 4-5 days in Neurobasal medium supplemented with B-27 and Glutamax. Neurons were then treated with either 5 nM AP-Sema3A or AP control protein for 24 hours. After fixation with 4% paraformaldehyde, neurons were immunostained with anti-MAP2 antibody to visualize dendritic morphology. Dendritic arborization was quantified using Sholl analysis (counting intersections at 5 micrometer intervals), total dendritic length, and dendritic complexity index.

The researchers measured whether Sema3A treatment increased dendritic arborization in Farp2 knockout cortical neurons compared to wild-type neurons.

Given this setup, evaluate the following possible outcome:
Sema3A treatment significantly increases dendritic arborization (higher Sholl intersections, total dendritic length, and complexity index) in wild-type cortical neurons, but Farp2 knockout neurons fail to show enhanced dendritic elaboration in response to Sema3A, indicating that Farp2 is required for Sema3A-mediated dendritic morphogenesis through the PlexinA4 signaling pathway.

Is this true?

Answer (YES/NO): YES